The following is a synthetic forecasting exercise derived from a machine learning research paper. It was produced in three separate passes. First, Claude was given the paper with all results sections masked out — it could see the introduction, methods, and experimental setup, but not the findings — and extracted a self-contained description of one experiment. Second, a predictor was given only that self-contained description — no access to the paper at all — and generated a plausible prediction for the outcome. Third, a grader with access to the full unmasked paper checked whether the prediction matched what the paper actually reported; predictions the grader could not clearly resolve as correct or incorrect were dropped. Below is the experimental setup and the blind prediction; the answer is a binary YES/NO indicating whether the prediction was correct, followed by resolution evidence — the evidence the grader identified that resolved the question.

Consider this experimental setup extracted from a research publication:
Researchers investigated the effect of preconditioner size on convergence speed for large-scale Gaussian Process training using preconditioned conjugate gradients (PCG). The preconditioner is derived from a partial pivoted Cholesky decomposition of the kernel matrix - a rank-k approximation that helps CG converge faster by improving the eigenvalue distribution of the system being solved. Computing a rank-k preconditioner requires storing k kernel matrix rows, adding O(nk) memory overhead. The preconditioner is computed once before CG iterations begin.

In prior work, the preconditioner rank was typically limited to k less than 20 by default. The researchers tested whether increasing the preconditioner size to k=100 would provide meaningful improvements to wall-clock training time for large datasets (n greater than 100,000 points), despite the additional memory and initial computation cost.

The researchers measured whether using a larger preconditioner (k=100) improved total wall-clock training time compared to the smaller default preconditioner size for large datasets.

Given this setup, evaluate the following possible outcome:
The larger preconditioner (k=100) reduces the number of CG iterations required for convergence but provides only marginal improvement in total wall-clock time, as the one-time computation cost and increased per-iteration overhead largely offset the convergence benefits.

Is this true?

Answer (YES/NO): NO